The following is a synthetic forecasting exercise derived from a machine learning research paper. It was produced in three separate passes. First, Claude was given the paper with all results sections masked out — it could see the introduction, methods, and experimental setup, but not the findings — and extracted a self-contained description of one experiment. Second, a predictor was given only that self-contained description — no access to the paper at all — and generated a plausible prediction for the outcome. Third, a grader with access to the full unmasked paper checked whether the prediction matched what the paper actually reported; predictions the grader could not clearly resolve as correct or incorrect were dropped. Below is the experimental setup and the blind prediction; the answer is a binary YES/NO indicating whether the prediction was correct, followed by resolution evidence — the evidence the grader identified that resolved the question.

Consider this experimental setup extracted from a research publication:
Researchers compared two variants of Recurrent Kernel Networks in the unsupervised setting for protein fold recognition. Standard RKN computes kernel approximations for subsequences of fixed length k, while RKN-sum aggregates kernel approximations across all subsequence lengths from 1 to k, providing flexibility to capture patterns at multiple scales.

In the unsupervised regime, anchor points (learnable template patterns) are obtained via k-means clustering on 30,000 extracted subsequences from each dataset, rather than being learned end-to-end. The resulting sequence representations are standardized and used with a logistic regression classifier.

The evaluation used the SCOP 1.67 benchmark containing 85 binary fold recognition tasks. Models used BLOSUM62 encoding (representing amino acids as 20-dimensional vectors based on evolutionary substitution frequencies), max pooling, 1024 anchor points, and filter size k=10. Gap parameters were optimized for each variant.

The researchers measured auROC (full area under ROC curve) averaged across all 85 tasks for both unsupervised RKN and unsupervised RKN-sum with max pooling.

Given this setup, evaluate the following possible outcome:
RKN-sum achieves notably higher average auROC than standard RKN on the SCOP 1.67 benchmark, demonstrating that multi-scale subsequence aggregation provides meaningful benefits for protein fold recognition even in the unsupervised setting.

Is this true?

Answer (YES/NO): YES